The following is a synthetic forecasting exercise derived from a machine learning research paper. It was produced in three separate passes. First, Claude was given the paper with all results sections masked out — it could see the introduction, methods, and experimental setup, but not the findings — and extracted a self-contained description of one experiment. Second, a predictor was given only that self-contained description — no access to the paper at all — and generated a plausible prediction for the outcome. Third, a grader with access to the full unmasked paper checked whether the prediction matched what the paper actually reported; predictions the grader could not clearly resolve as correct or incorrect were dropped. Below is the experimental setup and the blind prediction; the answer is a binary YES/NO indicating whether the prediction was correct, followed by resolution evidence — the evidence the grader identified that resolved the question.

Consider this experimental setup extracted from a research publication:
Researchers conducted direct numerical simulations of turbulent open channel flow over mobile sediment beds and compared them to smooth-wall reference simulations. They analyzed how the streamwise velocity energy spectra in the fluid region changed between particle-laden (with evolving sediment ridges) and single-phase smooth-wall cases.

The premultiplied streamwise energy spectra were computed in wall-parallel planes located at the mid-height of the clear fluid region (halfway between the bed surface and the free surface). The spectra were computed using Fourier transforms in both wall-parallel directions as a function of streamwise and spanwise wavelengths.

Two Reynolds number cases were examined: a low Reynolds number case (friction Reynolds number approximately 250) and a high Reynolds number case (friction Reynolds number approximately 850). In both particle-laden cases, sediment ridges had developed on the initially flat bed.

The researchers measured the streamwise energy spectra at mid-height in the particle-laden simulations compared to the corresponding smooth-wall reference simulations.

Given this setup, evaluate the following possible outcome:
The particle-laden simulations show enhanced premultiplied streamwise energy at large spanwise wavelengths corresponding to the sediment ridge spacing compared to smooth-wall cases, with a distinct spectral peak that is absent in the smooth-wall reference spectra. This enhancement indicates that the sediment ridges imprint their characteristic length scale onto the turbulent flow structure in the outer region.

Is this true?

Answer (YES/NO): NO